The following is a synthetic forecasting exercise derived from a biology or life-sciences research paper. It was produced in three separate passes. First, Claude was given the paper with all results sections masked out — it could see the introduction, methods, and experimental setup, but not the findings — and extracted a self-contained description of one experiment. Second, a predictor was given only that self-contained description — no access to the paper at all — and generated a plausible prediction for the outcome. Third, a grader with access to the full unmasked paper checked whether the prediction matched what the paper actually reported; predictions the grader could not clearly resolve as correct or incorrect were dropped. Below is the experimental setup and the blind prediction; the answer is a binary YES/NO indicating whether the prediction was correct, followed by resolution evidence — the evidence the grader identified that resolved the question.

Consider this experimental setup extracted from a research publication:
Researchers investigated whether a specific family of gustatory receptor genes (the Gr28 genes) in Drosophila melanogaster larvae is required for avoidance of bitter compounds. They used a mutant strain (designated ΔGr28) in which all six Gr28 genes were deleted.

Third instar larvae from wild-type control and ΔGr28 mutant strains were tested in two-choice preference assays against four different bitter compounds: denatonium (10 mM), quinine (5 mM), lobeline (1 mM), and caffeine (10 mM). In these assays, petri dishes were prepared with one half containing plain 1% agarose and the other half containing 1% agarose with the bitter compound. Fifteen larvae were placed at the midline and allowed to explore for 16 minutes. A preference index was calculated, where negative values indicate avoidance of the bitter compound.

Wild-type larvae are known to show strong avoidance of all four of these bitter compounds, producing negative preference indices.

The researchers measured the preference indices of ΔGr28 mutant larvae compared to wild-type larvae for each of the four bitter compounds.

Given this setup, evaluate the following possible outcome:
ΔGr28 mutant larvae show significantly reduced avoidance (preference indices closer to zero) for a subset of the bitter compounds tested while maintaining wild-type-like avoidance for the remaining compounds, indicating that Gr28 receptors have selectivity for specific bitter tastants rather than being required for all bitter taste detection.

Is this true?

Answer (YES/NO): YES